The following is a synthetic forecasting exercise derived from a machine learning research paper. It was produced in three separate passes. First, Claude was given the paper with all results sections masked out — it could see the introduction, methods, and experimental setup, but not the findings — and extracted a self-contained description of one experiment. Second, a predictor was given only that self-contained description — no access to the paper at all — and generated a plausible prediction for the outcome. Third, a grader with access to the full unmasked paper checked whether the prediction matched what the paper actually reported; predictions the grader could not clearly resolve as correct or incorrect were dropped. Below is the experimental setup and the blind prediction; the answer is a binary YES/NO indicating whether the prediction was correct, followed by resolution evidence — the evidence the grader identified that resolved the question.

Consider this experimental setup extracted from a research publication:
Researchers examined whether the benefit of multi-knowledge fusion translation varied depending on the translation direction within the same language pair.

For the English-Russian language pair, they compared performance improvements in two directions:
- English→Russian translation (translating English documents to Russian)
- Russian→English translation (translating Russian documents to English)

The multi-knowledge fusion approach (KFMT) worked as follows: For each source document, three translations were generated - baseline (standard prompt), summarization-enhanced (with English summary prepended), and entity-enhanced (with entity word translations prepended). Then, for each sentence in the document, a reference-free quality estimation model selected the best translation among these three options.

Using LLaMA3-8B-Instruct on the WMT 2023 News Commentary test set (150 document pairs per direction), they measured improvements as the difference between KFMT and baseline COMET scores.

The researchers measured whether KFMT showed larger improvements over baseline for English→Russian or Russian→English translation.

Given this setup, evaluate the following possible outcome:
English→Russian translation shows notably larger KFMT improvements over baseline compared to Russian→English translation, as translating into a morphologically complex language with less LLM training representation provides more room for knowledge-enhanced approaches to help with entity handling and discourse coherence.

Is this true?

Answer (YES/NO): NO